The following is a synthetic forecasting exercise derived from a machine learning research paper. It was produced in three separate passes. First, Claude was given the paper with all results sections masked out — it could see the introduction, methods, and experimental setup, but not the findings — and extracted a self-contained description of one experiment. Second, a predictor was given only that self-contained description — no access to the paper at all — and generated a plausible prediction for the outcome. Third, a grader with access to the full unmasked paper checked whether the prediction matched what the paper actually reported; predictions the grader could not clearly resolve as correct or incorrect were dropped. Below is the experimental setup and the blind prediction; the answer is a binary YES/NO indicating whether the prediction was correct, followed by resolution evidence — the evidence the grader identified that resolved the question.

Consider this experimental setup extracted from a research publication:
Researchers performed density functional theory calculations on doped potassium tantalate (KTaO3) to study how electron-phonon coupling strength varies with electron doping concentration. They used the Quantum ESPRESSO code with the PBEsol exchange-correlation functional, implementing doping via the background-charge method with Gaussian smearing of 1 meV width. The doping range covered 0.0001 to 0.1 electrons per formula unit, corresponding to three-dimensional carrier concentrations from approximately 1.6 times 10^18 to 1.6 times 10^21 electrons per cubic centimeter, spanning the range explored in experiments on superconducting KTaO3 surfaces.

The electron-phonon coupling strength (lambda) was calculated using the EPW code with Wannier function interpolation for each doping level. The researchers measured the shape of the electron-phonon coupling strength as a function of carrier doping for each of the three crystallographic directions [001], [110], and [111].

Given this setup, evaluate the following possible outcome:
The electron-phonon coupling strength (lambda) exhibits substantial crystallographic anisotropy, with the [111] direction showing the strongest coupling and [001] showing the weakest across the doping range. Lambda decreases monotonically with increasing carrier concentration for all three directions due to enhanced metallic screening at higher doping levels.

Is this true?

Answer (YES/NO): NO